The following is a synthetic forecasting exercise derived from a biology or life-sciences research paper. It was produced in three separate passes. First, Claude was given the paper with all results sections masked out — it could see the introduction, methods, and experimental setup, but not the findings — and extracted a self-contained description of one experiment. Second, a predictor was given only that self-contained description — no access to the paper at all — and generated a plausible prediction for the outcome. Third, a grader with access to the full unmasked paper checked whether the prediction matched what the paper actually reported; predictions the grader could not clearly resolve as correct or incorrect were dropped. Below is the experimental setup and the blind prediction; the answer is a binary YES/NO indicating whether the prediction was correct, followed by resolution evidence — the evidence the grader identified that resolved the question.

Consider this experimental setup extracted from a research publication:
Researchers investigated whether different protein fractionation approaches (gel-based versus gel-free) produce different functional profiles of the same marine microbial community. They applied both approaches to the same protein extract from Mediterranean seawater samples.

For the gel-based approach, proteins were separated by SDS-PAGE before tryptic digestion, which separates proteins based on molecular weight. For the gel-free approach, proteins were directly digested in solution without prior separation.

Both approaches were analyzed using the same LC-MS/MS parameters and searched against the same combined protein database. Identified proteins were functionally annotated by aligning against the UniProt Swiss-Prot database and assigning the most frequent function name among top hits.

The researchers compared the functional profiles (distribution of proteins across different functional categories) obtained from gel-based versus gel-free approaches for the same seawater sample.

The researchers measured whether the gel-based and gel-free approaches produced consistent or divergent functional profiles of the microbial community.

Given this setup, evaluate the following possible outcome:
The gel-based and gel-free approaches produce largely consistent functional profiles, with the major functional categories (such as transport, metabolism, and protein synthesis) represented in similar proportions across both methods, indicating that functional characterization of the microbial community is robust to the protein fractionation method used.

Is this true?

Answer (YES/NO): NO